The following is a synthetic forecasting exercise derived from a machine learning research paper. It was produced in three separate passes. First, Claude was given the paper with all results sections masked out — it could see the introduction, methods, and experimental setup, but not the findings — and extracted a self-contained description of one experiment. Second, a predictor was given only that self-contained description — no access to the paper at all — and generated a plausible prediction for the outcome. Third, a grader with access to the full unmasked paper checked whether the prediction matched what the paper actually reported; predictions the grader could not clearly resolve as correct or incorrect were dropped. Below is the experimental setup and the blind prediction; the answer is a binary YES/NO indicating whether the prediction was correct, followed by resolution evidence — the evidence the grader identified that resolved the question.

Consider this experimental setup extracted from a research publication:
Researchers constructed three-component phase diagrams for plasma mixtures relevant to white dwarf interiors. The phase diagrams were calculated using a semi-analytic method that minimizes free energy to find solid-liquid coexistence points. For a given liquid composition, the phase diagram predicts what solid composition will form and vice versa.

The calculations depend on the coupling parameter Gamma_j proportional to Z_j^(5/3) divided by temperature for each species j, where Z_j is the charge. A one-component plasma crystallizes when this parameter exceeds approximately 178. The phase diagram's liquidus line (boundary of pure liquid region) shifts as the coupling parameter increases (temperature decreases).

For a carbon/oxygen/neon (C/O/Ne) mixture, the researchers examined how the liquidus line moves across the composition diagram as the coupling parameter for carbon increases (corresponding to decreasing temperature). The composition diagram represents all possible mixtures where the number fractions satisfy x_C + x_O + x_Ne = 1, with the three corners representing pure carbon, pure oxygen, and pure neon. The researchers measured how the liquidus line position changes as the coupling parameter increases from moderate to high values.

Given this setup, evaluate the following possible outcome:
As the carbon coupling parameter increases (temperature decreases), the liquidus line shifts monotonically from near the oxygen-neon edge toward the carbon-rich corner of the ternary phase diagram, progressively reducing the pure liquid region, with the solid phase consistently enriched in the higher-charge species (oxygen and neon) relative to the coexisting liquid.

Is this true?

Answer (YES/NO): YES